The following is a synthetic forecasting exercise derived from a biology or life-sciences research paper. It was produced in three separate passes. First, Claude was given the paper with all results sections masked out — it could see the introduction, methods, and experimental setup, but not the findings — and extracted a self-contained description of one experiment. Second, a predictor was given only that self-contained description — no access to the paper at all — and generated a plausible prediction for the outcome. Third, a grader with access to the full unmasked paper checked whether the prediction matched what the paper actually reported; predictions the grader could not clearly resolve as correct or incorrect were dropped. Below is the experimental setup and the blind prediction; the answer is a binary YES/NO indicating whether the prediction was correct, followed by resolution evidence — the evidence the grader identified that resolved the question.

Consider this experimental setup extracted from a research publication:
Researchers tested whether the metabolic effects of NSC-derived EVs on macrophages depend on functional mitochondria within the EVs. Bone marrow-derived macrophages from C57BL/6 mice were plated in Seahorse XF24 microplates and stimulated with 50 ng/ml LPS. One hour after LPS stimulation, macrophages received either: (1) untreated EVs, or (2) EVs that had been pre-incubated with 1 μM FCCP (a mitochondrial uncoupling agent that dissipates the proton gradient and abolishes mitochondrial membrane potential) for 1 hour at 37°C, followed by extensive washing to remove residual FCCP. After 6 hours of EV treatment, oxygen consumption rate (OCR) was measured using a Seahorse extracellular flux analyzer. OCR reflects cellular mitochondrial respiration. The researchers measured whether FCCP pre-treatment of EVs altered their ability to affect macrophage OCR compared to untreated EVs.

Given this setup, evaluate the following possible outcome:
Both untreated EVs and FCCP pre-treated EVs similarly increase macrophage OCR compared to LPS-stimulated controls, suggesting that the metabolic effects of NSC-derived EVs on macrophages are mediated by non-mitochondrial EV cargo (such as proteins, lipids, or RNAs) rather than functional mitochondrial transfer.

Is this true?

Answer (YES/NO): NO